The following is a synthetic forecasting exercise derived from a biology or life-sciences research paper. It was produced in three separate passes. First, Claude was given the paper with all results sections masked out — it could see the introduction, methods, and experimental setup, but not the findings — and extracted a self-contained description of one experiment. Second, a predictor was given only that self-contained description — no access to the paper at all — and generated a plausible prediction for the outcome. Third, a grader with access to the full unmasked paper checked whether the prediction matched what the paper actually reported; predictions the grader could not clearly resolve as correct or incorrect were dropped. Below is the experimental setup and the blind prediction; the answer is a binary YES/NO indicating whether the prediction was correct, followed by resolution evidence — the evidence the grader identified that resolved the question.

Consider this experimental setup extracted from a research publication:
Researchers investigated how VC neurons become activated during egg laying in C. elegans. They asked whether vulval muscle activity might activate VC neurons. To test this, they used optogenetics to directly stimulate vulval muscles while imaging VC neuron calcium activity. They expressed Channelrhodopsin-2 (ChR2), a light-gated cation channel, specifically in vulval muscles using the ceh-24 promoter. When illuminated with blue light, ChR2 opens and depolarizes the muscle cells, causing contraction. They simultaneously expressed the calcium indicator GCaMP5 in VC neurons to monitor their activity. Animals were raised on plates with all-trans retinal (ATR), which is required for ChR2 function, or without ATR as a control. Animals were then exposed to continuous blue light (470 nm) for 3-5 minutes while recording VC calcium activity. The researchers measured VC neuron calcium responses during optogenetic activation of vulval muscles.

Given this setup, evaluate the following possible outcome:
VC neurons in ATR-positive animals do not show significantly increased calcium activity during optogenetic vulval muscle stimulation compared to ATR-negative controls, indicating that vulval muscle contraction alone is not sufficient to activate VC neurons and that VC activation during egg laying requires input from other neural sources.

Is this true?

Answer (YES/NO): NO